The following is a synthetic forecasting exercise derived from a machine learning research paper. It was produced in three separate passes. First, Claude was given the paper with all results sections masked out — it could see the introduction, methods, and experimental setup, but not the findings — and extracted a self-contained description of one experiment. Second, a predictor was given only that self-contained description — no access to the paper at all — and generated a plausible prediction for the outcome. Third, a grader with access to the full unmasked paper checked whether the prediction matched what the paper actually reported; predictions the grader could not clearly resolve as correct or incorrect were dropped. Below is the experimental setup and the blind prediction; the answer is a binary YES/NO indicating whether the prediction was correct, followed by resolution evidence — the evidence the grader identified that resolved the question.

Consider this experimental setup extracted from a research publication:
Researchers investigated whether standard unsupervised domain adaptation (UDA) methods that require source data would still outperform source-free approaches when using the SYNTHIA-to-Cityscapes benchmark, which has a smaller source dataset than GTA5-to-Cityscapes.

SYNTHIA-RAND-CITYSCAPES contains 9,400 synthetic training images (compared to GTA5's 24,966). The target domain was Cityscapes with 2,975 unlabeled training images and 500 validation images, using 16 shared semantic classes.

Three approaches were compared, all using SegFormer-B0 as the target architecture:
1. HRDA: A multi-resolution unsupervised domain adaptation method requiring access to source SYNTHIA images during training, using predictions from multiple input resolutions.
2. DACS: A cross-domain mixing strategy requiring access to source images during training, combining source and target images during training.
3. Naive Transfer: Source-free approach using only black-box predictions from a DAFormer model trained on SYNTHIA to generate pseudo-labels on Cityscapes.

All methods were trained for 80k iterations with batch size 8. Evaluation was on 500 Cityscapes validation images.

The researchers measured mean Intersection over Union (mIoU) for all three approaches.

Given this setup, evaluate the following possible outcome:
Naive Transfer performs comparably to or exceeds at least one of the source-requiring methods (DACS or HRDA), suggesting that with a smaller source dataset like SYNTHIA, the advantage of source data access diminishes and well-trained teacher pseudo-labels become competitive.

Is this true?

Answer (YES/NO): YES